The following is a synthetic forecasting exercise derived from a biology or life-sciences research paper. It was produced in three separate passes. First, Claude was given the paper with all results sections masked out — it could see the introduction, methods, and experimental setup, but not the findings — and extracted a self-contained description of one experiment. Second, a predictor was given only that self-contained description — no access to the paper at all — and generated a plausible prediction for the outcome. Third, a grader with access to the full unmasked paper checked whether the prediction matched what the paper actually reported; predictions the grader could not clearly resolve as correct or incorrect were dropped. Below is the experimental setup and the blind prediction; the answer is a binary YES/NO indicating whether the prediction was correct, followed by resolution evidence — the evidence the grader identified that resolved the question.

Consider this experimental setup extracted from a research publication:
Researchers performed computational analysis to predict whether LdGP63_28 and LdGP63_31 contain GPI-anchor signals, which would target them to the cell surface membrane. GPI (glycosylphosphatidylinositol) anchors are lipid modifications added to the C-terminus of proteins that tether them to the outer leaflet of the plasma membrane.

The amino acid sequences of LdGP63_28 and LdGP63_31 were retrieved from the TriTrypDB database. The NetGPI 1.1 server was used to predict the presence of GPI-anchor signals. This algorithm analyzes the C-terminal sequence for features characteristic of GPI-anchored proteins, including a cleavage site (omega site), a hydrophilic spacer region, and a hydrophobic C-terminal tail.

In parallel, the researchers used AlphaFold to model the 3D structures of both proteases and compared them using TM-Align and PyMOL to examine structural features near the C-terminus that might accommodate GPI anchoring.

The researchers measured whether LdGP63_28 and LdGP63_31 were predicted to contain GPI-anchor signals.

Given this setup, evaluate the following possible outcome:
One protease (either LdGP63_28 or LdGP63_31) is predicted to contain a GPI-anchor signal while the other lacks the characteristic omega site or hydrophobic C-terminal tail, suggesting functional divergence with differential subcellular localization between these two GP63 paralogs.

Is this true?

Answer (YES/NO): YES